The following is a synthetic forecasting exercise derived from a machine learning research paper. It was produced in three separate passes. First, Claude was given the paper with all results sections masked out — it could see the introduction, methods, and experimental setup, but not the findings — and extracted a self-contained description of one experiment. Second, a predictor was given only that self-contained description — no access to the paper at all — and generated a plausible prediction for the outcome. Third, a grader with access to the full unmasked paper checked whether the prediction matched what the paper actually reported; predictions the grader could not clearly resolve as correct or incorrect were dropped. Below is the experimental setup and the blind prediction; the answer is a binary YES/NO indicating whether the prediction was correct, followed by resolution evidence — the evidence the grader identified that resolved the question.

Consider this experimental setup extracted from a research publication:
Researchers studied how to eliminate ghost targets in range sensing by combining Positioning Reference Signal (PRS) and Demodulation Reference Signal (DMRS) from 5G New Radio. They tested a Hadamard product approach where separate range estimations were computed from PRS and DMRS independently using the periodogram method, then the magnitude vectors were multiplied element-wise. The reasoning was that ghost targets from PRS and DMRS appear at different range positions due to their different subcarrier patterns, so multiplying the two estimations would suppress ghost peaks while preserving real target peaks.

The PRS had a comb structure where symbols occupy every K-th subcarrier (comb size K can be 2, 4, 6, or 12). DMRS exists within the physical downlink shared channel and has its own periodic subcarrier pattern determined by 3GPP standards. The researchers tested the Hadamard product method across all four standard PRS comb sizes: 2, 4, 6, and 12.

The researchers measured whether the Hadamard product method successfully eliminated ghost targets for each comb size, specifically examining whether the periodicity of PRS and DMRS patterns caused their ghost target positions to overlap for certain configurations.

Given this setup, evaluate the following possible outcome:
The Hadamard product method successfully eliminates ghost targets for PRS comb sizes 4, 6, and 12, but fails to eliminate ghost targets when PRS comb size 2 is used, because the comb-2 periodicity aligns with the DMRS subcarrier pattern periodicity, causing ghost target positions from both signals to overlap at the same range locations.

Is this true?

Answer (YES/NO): NO